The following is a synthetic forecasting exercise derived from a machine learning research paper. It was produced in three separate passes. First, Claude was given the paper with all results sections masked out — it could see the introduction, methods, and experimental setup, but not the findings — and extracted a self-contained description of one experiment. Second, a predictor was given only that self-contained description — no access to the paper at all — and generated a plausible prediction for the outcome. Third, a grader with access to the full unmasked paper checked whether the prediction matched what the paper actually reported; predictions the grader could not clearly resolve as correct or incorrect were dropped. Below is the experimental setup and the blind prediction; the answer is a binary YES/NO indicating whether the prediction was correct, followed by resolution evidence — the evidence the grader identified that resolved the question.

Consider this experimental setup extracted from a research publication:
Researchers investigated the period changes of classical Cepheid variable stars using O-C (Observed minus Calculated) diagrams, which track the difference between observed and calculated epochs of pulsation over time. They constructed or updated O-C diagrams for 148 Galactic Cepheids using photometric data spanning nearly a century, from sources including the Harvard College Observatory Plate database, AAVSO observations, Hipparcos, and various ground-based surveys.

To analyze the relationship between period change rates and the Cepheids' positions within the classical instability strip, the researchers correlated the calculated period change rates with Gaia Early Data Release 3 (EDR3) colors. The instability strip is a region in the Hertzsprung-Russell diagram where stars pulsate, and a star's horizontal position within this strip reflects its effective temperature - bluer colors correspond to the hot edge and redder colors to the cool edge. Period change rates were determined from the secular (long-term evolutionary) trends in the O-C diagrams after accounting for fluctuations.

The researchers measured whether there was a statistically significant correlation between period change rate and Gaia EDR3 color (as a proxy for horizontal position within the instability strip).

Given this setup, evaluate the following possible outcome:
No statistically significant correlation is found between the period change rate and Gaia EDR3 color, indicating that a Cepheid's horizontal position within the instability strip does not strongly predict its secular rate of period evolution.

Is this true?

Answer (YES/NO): NO